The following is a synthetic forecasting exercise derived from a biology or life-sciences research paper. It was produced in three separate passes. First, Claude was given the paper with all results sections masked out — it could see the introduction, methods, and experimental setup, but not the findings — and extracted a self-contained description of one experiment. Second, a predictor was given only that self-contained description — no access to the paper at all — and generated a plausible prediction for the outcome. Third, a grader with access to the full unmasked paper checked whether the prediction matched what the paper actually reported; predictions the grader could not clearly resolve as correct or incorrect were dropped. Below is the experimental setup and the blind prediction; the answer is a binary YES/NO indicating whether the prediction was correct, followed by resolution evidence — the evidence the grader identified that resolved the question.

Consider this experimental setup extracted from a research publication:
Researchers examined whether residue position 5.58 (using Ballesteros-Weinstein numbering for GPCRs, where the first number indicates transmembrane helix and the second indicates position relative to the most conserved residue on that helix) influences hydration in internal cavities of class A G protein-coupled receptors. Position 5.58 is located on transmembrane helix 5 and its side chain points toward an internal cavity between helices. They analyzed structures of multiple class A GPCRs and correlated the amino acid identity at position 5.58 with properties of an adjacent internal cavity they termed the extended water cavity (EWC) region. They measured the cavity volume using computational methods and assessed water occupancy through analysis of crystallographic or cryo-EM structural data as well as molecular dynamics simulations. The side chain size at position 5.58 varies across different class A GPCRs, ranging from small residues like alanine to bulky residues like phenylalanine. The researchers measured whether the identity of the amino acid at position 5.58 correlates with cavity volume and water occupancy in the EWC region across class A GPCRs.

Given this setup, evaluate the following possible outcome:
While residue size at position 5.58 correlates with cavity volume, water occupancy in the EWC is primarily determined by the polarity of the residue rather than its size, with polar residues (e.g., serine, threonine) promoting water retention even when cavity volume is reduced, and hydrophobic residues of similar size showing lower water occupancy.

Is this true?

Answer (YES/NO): NO